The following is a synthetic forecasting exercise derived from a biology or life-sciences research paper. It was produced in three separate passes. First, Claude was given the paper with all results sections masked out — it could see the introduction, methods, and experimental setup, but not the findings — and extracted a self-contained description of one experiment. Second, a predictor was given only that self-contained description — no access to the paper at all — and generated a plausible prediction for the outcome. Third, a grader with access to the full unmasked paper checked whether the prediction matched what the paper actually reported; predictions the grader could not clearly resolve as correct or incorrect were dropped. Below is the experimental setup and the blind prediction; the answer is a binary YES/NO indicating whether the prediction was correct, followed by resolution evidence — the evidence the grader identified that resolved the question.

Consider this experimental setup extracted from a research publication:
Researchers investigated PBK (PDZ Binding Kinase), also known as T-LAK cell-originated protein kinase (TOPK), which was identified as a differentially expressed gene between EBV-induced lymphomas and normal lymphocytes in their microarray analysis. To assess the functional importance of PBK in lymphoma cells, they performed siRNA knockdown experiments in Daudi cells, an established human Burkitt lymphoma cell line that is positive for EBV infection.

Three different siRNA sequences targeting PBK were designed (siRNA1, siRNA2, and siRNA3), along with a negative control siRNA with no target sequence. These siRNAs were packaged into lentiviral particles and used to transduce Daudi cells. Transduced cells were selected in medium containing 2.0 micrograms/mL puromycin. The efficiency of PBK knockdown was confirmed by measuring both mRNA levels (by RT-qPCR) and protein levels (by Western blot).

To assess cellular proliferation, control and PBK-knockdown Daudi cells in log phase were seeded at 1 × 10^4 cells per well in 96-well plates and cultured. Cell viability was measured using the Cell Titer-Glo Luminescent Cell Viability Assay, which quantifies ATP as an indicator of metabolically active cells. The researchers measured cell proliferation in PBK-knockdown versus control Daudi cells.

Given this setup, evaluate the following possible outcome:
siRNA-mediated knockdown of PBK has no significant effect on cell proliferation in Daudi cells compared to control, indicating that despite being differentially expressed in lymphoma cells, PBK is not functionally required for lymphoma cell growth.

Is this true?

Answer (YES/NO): NO